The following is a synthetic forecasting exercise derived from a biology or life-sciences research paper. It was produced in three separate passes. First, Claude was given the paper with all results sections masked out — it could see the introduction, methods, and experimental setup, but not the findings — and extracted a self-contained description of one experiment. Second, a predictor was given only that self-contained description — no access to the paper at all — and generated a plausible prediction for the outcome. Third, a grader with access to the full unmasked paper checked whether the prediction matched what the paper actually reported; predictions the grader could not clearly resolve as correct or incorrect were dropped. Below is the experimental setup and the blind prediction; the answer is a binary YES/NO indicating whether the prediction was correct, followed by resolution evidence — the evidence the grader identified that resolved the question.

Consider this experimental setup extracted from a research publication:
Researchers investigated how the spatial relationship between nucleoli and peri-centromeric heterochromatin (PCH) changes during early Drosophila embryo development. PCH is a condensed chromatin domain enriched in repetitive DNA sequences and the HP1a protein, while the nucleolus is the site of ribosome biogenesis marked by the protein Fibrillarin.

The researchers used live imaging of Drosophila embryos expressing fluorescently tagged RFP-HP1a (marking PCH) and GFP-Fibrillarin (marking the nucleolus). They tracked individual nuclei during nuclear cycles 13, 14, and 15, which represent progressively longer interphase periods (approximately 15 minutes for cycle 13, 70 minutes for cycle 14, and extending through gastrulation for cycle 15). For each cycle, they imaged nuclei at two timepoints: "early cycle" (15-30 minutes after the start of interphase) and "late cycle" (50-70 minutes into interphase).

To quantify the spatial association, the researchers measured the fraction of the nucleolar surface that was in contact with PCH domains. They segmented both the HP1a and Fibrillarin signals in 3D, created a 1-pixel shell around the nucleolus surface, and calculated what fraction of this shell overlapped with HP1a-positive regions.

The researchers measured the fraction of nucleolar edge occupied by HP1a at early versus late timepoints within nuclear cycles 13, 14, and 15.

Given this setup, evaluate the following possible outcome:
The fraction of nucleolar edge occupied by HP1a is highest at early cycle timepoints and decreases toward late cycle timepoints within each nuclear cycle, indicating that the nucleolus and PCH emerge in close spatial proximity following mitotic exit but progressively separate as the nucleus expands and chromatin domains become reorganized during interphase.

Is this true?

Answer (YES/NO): NO